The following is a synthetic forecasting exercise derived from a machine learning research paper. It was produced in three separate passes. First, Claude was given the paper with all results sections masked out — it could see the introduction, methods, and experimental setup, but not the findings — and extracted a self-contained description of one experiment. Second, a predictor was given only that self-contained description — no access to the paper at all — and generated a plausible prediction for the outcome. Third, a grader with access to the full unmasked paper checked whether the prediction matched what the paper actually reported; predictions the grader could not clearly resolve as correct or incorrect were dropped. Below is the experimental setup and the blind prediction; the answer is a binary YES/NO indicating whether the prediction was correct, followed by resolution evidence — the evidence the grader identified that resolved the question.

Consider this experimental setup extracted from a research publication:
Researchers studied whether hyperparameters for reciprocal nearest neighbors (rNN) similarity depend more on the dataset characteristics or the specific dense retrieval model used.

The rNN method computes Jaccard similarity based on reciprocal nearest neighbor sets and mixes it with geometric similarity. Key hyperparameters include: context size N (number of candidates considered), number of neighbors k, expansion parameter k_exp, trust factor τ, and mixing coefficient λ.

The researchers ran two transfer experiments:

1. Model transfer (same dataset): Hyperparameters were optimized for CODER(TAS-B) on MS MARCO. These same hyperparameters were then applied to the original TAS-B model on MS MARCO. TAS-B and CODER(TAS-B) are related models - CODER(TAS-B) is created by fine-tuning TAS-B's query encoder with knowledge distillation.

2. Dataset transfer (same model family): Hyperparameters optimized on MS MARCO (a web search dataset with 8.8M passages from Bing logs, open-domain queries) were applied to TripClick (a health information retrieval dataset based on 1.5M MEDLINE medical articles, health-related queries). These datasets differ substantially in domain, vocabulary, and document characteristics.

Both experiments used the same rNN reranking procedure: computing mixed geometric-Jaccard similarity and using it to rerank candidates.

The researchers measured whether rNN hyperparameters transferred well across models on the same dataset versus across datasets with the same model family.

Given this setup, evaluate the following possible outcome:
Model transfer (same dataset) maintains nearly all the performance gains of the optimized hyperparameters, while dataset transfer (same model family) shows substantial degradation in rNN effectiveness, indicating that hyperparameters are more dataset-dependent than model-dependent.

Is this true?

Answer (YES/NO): YES